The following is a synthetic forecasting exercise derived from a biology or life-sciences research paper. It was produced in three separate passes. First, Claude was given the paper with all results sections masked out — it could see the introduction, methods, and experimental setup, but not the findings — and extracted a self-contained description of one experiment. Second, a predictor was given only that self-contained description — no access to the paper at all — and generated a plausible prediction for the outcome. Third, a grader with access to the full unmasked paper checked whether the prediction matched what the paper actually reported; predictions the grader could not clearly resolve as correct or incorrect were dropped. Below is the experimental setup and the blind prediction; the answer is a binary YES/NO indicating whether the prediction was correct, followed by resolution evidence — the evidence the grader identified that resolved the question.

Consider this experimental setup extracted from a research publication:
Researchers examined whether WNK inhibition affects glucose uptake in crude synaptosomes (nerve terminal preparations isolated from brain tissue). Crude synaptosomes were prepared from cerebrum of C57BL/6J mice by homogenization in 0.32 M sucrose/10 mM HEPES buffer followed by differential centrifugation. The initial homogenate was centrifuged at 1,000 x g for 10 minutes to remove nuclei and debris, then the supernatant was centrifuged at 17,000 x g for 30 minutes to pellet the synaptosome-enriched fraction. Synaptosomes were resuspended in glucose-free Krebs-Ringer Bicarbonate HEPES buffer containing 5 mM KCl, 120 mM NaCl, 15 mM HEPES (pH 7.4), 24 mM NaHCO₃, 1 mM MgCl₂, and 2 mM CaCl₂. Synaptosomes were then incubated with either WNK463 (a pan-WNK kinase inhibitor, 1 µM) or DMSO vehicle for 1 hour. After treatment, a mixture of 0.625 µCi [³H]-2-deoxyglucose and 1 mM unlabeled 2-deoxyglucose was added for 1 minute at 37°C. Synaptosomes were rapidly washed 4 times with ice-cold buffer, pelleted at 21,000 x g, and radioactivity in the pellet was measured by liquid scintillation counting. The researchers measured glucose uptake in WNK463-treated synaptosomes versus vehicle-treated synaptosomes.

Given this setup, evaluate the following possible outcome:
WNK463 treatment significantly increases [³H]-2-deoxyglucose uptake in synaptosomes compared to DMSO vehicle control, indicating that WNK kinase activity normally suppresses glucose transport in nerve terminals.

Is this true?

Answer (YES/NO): YES